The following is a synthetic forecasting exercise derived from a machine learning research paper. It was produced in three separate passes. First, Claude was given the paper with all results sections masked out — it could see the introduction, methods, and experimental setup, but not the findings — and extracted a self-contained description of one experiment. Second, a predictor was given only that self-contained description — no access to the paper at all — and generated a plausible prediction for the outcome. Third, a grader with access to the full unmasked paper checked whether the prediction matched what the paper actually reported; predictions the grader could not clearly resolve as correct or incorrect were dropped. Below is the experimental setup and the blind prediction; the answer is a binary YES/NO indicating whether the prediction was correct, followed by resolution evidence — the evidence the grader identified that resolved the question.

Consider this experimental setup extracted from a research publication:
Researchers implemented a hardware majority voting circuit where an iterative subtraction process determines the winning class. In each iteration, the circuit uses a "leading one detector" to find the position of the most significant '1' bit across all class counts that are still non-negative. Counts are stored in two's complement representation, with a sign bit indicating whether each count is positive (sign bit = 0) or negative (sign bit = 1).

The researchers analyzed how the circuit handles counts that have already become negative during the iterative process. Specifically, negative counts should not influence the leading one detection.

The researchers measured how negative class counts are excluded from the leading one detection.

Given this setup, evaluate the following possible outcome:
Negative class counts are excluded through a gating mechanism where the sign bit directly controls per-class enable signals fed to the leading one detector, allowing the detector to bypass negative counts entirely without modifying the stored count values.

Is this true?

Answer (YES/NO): NO